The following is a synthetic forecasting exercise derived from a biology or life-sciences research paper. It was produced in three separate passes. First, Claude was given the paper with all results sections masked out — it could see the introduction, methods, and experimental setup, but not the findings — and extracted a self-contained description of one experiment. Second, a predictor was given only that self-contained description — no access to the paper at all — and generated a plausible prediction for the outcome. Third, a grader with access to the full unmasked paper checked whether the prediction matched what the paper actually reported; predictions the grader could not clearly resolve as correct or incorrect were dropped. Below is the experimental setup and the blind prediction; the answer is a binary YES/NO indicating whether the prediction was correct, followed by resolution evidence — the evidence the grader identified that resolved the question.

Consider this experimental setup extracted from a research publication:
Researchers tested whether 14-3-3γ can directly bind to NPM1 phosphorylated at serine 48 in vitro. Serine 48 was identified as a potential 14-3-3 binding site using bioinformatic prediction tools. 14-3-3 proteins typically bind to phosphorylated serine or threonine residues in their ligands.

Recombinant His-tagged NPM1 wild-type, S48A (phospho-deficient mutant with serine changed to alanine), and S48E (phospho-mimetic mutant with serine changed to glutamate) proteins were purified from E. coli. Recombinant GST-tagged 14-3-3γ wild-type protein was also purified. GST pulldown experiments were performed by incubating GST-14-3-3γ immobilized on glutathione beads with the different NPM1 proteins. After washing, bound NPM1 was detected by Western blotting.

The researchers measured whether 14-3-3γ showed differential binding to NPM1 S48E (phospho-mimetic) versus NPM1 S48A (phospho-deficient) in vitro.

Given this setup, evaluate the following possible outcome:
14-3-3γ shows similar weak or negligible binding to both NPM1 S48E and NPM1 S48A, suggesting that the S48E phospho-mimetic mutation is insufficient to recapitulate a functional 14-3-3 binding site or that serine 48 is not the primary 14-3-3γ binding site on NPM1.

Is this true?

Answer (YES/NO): NO